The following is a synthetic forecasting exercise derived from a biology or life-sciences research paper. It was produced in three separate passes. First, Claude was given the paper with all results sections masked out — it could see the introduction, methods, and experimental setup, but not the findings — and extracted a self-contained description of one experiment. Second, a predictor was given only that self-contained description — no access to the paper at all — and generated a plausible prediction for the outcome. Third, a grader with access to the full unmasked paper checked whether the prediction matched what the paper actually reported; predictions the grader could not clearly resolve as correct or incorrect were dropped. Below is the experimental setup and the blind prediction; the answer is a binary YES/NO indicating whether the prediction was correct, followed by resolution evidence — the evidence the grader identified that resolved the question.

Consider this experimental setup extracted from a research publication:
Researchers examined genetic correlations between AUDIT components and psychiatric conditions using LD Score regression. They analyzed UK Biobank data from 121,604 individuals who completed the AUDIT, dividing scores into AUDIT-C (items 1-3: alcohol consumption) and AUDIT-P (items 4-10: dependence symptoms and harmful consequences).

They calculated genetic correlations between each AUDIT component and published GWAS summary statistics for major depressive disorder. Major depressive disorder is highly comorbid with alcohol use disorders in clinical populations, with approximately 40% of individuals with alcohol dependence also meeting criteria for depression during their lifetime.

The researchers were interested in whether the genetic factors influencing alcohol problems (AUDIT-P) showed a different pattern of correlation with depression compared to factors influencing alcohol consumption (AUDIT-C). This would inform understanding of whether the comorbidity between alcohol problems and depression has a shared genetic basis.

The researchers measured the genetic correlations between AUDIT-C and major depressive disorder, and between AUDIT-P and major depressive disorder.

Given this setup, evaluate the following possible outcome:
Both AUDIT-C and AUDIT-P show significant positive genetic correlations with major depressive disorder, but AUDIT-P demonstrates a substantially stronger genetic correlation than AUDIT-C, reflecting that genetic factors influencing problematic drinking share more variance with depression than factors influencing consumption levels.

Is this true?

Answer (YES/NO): NO